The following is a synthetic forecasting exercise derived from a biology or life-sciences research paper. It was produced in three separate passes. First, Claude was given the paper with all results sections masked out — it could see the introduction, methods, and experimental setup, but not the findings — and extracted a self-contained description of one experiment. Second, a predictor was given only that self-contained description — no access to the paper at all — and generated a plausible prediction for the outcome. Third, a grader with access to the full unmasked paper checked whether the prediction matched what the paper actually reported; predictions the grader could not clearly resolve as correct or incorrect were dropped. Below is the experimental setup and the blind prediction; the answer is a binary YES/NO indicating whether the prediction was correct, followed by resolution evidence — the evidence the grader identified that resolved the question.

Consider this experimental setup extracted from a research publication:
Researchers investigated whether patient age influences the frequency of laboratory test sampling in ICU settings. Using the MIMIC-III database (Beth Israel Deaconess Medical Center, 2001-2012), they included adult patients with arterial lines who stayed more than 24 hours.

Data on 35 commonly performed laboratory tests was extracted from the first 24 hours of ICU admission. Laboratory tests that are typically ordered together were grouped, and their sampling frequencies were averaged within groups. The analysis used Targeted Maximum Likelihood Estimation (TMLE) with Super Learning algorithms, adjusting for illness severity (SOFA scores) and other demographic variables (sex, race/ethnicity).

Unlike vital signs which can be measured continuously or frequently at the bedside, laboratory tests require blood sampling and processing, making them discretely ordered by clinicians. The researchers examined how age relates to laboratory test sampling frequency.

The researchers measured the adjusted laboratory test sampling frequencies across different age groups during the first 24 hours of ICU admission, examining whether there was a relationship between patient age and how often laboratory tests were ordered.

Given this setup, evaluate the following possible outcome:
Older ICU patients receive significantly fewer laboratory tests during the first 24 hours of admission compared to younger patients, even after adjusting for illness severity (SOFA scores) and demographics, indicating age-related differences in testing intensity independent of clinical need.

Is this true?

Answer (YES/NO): YES